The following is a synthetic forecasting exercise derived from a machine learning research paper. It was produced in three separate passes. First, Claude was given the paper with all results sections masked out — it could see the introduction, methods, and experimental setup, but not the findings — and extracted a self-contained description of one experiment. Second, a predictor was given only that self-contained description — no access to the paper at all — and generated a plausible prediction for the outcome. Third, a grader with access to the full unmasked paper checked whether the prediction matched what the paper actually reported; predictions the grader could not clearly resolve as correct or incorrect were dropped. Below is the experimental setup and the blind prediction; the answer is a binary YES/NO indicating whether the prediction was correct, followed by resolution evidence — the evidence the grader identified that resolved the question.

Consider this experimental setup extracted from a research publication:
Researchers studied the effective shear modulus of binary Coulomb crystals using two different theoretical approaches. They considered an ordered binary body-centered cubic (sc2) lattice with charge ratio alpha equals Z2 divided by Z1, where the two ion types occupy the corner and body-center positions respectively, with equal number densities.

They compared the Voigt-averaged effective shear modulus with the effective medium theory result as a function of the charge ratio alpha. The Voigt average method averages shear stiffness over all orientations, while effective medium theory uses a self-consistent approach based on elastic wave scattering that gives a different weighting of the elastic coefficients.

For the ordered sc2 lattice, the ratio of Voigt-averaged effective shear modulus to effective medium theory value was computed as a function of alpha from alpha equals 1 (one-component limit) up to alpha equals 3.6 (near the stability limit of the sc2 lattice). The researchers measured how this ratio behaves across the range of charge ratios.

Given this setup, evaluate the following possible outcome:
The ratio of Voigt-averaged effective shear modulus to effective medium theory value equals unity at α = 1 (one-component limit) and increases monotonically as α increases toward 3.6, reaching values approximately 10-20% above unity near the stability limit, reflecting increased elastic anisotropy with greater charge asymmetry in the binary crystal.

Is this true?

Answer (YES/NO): NO